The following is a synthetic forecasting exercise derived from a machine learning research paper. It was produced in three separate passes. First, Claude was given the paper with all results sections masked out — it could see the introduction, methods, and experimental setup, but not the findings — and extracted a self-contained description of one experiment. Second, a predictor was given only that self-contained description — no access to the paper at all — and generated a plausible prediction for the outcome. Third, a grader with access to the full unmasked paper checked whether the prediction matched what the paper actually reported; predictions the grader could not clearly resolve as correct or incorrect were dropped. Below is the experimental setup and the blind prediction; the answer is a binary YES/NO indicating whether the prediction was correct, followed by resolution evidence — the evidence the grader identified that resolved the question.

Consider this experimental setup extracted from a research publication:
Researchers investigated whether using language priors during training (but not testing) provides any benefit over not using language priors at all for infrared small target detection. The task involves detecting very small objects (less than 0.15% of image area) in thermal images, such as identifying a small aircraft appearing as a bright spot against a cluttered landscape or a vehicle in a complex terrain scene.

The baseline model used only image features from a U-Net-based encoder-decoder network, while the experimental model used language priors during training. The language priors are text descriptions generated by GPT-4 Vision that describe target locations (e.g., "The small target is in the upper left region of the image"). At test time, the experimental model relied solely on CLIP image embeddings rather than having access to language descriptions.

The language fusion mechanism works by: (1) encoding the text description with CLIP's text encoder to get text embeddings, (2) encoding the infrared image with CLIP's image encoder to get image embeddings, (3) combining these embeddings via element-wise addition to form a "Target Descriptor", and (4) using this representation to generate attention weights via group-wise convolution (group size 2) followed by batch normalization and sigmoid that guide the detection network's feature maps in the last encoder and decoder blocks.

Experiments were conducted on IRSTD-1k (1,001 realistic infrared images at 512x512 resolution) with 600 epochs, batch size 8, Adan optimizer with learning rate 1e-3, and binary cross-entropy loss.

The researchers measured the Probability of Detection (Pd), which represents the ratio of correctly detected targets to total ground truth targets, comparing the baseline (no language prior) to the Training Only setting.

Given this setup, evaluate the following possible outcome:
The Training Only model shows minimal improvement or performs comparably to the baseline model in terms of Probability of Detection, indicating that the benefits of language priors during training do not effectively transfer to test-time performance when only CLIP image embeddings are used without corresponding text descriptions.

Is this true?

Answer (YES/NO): NO